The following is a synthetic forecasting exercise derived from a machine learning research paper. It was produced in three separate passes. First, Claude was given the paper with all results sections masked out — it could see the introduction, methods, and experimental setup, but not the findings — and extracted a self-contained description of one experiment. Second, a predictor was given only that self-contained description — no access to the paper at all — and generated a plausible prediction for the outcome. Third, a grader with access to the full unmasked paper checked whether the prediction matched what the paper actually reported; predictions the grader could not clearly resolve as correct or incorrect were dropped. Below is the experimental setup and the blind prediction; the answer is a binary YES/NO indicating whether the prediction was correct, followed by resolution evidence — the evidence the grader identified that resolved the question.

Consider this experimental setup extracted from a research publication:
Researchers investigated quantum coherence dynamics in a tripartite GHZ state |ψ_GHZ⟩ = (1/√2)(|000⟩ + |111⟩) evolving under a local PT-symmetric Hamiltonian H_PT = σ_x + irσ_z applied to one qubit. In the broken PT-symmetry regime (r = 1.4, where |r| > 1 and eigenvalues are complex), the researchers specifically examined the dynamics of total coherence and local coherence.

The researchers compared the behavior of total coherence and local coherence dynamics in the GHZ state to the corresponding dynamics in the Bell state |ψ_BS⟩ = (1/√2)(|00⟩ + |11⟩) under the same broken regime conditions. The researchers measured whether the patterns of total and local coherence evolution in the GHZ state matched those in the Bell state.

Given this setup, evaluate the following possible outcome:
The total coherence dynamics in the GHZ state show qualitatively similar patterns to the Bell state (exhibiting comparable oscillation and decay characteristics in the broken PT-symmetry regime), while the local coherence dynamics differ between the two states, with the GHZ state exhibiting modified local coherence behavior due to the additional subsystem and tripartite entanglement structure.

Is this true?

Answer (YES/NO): NO